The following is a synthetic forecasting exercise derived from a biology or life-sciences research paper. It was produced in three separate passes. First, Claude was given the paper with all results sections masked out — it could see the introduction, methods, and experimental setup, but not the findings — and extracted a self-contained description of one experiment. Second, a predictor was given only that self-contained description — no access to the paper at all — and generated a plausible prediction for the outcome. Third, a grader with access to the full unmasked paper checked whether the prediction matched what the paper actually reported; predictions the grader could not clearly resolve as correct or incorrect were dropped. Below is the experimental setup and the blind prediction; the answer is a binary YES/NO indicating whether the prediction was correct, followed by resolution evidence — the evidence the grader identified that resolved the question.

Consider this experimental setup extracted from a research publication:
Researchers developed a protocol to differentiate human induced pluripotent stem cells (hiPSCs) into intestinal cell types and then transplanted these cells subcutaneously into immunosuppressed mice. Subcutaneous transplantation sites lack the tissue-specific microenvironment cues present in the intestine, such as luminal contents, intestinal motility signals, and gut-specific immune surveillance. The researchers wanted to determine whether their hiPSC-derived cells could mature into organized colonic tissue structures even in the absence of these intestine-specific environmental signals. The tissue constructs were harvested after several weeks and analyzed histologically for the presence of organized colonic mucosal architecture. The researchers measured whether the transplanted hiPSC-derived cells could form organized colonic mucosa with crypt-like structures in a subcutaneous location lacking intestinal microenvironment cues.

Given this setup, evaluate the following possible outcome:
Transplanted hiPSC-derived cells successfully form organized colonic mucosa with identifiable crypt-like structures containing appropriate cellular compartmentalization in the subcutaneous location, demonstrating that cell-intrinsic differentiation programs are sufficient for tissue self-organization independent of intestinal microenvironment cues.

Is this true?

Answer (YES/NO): YES